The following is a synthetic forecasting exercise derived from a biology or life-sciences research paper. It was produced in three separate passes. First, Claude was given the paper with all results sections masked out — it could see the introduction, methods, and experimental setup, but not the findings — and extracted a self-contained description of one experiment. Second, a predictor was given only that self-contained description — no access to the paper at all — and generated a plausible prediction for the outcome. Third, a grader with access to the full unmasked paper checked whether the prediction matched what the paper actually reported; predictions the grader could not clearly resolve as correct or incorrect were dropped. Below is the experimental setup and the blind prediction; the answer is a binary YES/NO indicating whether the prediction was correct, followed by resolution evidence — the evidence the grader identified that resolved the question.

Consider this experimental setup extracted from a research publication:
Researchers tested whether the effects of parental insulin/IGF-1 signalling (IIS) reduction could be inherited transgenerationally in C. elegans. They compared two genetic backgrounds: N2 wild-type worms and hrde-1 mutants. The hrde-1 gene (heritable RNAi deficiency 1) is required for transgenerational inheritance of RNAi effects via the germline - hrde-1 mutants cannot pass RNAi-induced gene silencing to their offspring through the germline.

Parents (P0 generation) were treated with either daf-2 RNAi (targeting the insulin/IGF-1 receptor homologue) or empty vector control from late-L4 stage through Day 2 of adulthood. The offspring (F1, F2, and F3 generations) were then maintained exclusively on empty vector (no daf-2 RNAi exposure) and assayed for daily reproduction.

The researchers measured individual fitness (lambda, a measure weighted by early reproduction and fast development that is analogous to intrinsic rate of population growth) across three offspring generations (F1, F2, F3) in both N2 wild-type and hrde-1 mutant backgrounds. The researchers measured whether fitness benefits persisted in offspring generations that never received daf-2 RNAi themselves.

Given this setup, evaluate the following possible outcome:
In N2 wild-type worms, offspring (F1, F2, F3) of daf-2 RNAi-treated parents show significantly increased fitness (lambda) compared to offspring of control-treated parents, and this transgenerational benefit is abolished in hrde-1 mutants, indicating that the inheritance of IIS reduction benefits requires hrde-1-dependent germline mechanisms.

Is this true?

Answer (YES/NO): NO